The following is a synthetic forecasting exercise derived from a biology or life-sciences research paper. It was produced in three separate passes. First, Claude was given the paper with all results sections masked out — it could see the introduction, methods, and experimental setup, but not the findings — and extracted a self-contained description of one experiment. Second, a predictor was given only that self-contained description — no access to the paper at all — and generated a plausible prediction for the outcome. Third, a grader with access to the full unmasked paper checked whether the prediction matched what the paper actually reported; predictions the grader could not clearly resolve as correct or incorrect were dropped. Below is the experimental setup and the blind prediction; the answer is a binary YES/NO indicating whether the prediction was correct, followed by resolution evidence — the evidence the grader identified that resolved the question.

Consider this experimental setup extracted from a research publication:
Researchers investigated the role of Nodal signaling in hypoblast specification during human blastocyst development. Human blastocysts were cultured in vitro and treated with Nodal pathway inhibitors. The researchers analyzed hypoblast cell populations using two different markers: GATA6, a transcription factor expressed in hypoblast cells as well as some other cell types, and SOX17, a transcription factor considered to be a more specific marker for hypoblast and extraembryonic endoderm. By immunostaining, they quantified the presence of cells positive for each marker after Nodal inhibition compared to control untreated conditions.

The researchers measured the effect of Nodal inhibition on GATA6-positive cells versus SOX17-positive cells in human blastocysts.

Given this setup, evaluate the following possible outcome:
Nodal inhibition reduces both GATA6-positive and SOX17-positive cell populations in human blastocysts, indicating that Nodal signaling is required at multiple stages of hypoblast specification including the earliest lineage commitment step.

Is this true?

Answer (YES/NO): NO